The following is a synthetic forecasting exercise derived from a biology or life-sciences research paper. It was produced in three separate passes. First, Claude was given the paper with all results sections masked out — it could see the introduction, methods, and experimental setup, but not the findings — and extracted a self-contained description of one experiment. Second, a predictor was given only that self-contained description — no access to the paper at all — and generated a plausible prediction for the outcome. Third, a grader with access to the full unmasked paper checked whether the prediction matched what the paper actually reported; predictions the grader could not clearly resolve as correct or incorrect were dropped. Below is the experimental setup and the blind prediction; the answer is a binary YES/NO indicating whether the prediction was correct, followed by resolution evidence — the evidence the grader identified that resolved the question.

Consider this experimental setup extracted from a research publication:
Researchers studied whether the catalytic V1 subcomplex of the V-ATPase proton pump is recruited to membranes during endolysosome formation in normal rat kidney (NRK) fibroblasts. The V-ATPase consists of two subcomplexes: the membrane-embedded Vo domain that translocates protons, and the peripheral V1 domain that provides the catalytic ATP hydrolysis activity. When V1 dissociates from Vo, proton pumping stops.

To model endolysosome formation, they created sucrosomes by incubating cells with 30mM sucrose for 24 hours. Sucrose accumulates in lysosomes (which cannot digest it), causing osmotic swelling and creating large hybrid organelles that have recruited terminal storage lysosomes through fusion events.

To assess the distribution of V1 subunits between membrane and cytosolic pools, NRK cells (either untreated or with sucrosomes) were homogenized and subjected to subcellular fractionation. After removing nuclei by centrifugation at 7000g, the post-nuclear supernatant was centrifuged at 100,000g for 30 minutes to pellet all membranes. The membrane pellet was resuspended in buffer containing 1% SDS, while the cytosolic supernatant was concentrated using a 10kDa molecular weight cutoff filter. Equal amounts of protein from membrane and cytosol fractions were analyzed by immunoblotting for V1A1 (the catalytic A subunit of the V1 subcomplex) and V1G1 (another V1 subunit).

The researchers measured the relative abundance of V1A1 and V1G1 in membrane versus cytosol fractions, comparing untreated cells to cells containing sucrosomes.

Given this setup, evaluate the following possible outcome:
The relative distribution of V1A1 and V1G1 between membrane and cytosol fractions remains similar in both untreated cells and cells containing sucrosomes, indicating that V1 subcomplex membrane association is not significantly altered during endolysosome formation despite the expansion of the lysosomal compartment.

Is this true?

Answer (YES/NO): NO